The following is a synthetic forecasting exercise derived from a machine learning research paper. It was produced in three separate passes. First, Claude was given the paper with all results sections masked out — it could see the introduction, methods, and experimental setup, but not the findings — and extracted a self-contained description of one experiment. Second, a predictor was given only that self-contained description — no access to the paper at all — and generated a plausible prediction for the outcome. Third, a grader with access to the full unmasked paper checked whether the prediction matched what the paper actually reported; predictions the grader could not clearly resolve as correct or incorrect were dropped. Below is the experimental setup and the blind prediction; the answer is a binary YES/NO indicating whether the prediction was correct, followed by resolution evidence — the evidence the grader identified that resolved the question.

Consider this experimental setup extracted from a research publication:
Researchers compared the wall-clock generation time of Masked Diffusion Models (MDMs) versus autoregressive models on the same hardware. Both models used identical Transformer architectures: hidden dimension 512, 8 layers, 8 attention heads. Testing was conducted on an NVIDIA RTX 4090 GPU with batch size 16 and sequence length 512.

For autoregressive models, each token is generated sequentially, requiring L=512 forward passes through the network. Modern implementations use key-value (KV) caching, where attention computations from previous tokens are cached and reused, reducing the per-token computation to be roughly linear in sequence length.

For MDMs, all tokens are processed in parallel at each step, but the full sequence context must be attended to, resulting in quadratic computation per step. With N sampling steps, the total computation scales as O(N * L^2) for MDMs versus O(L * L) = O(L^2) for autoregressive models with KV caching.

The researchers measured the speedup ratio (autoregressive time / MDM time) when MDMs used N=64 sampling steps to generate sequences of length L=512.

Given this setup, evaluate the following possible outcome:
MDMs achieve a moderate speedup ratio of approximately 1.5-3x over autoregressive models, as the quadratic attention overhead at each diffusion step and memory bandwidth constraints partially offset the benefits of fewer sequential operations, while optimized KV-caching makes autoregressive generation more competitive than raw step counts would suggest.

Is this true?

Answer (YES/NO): YES